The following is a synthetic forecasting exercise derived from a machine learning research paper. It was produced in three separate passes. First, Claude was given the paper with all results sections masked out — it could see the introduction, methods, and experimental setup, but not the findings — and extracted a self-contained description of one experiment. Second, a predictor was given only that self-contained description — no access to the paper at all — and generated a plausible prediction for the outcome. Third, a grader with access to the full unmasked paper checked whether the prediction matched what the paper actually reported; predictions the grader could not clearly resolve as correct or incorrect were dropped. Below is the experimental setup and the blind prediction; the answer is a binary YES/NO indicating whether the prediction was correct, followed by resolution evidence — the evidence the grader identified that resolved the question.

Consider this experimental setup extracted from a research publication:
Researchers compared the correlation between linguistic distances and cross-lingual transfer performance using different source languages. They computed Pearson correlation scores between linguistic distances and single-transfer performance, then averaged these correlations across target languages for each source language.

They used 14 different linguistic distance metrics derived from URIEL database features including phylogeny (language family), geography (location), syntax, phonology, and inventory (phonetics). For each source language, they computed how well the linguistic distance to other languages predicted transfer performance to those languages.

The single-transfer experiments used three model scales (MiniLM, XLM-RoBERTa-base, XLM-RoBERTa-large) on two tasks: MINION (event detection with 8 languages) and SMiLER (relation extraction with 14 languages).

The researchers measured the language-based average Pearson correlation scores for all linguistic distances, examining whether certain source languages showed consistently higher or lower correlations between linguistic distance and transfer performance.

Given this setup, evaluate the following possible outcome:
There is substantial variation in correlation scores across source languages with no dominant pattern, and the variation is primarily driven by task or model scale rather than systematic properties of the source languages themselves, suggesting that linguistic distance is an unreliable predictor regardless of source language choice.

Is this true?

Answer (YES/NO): NO